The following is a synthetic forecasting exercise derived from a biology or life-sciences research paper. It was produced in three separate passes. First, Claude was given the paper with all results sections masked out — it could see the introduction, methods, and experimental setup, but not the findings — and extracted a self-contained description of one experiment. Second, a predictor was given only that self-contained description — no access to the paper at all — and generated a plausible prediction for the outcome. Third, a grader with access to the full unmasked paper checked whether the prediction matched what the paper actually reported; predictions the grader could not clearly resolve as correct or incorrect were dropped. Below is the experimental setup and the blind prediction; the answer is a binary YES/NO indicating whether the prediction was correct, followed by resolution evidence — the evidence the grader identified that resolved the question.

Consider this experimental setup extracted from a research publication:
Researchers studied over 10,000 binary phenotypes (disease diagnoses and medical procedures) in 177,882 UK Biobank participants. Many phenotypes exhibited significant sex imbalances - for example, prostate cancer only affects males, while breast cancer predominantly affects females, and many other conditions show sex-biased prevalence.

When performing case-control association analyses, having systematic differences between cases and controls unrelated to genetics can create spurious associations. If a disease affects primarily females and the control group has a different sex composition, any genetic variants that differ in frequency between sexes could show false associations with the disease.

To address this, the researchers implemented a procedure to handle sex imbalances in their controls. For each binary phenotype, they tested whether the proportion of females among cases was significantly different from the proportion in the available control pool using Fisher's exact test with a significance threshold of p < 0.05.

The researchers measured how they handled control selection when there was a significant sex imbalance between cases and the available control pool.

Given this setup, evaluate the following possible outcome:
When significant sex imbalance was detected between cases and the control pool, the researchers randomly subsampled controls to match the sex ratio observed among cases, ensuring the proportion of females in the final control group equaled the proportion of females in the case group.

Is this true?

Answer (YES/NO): NO